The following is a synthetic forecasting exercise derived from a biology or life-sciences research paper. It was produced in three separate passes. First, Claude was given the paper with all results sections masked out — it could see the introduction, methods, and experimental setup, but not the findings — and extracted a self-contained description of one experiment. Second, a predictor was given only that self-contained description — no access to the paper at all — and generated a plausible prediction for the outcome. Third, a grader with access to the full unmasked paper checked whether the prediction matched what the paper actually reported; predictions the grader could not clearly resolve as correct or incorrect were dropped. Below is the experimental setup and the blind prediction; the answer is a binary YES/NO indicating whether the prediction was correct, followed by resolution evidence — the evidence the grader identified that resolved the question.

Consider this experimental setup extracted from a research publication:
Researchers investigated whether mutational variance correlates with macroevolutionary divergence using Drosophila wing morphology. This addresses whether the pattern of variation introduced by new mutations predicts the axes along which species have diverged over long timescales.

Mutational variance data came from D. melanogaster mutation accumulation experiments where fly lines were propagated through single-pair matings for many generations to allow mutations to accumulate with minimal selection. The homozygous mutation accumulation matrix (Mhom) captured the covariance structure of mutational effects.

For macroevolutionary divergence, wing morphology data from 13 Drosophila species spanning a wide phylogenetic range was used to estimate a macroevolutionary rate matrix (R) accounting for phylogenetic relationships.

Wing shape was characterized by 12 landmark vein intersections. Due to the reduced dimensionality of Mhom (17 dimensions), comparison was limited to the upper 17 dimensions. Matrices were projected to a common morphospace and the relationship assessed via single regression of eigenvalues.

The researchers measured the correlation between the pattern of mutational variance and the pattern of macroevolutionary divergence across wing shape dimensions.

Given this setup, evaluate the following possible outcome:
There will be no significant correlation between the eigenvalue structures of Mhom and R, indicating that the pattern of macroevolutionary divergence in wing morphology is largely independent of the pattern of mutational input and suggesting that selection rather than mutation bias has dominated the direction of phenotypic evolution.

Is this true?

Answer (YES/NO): NO